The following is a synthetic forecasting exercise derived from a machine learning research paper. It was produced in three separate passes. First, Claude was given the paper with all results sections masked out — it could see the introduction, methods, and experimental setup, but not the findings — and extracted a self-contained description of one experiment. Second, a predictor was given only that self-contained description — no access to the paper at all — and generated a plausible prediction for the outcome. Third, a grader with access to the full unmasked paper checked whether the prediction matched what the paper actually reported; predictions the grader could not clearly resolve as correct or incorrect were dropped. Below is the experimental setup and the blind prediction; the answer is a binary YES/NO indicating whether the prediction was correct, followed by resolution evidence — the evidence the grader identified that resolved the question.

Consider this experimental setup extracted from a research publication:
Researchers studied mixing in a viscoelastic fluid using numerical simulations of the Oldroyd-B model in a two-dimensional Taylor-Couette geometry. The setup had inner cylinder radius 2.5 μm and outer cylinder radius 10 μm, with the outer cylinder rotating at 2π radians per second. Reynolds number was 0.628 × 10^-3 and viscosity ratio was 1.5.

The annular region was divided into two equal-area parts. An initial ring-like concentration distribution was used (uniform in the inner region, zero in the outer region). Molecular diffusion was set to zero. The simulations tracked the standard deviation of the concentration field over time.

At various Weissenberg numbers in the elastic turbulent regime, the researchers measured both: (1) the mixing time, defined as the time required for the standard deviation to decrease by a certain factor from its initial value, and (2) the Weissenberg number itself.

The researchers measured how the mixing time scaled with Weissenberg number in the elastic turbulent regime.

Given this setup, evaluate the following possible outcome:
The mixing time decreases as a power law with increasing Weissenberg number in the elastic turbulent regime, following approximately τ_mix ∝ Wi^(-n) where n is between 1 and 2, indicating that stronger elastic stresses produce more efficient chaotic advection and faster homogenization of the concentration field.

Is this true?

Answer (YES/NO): NO